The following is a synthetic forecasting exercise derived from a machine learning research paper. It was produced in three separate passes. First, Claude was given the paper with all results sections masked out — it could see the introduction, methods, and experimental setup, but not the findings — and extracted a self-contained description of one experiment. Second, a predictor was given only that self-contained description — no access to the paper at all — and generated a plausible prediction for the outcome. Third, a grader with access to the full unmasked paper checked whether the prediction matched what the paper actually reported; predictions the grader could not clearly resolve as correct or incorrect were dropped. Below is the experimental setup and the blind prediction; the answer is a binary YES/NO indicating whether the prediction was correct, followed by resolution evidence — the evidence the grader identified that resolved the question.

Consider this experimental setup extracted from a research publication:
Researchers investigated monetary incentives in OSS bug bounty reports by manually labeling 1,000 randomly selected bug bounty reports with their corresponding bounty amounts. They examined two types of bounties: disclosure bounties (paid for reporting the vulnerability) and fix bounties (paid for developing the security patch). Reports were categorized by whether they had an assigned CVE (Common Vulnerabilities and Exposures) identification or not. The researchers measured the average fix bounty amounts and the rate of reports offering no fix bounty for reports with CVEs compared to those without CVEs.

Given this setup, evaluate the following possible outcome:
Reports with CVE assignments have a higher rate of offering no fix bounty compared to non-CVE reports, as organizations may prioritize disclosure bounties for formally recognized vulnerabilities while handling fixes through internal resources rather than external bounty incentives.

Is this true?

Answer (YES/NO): YES